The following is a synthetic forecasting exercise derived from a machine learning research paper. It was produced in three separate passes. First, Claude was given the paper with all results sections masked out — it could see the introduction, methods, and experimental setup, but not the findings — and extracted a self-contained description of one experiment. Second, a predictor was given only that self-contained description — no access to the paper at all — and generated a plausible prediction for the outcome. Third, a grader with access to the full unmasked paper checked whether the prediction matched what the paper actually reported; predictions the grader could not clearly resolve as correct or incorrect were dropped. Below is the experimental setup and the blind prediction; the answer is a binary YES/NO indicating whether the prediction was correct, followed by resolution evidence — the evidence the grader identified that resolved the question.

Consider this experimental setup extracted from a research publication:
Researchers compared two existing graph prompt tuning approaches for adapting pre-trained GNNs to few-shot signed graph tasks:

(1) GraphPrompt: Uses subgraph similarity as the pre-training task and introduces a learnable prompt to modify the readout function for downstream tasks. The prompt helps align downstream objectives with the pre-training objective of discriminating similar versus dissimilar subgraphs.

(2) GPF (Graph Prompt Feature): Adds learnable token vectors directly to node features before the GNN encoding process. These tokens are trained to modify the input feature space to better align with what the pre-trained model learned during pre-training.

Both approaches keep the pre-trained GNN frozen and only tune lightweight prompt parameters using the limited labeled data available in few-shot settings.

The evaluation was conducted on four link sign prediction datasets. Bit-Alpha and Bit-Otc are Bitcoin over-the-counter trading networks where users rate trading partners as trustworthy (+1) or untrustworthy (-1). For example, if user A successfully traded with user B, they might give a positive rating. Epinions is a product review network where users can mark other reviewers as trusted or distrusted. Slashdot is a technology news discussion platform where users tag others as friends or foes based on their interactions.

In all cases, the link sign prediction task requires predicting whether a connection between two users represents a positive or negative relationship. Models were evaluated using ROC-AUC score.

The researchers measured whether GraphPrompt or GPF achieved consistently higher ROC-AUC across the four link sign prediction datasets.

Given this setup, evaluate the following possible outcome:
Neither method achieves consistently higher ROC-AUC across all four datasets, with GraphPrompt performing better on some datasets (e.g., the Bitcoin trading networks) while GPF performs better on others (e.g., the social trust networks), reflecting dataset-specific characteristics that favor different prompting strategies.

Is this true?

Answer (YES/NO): NO